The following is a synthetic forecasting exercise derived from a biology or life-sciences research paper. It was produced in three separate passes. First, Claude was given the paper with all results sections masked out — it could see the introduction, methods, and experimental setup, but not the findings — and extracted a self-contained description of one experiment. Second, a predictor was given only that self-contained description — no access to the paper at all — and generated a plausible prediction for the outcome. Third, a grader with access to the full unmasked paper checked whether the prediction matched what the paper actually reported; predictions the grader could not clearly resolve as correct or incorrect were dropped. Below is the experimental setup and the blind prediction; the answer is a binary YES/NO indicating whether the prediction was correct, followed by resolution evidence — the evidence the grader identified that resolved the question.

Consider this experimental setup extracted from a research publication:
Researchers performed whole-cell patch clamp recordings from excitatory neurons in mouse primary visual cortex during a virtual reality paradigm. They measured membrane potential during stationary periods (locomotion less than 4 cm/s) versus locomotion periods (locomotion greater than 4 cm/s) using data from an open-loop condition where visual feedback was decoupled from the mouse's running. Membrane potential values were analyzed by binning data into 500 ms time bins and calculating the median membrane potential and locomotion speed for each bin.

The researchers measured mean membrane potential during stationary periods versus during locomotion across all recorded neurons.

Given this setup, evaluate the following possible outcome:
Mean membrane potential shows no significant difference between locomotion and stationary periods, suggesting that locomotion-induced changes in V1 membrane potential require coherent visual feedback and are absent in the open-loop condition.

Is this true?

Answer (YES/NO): NO